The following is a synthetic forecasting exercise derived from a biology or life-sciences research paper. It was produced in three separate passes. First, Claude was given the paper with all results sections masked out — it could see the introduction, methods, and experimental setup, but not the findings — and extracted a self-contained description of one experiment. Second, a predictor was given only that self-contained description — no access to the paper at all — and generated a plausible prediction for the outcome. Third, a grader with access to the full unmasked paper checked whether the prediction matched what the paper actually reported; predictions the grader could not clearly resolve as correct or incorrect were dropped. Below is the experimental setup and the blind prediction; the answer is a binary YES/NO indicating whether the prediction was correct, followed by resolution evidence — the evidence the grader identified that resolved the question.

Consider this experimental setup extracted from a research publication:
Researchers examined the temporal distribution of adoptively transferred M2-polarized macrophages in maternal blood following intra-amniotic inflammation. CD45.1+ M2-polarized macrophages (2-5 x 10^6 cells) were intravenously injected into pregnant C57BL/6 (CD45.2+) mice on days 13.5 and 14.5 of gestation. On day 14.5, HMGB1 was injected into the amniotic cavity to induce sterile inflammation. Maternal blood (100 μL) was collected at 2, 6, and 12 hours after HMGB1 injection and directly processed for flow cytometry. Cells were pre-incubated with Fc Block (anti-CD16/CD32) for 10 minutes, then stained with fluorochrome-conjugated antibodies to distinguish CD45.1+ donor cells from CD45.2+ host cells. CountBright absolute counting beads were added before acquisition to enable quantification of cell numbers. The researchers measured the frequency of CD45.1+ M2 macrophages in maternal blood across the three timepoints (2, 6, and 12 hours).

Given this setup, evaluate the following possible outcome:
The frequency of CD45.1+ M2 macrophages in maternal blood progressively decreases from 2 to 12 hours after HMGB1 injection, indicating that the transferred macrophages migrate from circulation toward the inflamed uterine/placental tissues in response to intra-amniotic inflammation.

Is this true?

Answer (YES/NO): YES